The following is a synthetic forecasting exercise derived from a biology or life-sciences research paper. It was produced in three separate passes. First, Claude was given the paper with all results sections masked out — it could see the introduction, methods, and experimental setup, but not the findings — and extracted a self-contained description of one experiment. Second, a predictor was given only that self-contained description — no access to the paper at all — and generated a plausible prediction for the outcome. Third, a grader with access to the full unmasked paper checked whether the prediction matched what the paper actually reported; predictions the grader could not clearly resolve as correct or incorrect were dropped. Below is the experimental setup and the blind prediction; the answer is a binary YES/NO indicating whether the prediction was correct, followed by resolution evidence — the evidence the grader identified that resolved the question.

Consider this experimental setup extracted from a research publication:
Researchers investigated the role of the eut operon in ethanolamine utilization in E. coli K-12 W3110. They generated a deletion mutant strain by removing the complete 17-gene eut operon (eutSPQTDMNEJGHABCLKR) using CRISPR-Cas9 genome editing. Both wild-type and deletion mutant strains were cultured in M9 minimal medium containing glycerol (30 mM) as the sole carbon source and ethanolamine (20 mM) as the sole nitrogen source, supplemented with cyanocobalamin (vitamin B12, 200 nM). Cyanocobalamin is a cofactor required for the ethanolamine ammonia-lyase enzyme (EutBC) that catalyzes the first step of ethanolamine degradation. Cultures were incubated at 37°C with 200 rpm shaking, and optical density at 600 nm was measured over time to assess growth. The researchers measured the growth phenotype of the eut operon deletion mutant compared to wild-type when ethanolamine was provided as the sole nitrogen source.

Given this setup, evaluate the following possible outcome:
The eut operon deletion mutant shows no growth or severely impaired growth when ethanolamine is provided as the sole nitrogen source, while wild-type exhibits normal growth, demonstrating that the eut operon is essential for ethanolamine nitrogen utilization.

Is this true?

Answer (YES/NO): YES